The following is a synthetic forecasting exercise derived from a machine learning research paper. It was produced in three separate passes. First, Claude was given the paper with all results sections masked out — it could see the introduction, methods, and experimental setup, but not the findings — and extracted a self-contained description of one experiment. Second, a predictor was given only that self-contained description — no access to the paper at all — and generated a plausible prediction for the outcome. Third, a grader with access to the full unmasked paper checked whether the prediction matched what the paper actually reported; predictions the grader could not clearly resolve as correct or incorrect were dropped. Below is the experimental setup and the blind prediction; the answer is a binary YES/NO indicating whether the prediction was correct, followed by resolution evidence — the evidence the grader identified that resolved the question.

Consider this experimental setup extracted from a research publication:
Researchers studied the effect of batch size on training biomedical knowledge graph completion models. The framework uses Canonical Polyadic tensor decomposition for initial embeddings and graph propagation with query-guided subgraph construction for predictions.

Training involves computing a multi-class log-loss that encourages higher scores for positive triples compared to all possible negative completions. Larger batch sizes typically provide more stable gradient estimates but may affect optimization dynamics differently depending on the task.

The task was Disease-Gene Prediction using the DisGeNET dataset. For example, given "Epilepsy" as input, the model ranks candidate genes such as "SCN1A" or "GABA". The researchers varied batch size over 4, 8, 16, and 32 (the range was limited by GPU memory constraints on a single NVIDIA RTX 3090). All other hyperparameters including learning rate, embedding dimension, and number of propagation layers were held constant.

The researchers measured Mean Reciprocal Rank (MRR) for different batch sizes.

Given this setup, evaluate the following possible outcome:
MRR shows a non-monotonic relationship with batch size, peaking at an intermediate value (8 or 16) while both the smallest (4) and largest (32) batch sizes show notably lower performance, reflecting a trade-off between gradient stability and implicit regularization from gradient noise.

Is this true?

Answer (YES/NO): YES